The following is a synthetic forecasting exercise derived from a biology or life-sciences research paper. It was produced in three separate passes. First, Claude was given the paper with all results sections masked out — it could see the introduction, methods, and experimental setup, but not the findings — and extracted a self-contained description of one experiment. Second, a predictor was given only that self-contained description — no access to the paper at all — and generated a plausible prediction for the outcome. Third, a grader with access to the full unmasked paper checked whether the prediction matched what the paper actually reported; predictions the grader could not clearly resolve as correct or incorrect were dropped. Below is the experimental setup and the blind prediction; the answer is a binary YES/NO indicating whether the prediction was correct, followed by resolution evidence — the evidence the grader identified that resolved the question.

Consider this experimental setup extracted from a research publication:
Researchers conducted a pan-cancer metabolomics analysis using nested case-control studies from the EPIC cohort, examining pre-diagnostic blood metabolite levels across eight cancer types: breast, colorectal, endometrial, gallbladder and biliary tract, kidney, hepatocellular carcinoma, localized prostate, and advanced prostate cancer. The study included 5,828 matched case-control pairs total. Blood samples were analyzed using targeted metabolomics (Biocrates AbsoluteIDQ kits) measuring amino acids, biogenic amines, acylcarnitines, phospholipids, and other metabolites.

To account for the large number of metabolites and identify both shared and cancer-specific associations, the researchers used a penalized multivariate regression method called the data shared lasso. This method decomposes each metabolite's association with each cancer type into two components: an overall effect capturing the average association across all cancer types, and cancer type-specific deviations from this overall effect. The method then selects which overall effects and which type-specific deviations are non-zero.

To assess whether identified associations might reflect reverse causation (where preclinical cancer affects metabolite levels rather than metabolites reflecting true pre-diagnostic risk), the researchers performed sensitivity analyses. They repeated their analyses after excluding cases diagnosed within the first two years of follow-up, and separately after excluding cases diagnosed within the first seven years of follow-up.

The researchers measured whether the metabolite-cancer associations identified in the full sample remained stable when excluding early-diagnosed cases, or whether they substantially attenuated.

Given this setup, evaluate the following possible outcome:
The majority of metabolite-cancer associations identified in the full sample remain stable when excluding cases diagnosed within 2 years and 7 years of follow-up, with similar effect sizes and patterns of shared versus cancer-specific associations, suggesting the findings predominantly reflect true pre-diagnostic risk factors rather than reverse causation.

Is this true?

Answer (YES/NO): YES